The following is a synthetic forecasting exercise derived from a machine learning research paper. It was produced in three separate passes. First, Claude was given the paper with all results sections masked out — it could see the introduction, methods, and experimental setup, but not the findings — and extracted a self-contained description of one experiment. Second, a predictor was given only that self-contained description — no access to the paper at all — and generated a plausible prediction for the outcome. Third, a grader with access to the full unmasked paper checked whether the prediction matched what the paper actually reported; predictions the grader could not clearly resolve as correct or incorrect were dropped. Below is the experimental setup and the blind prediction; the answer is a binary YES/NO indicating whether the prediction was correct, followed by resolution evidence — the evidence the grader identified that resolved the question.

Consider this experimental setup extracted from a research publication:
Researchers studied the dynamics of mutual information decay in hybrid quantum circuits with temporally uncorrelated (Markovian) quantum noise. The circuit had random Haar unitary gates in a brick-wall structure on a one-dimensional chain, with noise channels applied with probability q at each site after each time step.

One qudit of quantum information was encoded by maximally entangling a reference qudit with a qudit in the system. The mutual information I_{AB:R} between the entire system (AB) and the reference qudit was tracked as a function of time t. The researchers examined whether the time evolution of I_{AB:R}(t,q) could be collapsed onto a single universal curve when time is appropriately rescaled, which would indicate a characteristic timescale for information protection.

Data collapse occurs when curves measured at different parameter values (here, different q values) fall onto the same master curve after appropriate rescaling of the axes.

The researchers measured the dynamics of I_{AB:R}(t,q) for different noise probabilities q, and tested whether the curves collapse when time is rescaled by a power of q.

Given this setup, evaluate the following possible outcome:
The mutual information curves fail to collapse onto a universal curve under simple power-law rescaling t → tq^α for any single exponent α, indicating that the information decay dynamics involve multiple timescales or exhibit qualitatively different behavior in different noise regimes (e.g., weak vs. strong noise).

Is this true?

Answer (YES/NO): NO